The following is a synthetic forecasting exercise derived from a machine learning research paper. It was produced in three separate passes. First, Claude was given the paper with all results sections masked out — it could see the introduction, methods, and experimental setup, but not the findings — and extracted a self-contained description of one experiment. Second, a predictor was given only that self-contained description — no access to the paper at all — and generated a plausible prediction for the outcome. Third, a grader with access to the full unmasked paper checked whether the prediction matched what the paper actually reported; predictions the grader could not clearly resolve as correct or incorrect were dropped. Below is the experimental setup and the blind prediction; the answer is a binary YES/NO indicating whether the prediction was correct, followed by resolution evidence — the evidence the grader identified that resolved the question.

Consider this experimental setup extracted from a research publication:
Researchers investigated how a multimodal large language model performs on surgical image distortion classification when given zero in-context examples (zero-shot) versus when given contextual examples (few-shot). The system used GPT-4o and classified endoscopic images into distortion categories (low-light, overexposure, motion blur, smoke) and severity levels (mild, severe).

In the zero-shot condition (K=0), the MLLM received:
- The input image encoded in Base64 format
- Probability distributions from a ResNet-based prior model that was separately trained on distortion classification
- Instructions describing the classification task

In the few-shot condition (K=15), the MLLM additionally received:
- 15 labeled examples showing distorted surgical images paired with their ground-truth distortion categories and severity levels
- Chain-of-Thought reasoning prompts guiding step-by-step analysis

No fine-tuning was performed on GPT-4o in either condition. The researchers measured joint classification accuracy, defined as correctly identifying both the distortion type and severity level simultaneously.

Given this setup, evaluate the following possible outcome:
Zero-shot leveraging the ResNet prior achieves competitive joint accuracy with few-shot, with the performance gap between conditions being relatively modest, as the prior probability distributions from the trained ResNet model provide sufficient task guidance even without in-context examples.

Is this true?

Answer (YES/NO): NO